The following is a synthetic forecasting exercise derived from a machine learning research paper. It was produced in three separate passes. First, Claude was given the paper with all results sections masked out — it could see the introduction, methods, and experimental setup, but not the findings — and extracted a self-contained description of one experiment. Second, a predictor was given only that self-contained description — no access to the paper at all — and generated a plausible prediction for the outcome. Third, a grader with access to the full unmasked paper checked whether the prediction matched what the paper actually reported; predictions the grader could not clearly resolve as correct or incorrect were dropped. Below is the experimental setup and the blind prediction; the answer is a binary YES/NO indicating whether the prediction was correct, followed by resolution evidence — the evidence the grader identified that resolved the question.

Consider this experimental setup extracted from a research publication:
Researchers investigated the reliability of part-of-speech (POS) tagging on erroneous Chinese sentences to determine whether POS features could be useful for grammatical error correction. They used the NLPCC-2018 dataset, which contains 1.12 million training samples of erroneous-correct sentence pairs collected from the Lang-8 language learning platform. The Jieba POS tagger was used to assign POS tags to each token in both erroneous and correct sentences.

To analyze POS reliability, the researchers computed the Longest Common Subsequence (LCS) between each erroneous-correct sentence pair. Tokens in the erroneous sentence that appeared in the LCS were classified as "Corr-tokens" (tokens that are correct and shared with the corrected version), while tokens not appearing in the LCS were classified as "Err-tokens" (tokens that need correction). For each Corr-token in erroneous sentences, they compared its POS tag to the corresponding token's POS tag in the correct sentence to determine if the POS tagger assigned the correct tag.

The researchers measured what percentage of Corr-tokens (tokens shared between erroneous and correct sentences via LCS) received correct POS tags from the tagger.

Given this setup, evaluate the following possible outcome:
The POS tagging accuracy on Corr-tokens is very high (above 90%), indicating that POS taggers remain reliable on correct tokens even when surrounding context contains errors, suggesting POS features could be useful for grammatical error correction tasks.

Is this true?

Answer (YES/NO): YES